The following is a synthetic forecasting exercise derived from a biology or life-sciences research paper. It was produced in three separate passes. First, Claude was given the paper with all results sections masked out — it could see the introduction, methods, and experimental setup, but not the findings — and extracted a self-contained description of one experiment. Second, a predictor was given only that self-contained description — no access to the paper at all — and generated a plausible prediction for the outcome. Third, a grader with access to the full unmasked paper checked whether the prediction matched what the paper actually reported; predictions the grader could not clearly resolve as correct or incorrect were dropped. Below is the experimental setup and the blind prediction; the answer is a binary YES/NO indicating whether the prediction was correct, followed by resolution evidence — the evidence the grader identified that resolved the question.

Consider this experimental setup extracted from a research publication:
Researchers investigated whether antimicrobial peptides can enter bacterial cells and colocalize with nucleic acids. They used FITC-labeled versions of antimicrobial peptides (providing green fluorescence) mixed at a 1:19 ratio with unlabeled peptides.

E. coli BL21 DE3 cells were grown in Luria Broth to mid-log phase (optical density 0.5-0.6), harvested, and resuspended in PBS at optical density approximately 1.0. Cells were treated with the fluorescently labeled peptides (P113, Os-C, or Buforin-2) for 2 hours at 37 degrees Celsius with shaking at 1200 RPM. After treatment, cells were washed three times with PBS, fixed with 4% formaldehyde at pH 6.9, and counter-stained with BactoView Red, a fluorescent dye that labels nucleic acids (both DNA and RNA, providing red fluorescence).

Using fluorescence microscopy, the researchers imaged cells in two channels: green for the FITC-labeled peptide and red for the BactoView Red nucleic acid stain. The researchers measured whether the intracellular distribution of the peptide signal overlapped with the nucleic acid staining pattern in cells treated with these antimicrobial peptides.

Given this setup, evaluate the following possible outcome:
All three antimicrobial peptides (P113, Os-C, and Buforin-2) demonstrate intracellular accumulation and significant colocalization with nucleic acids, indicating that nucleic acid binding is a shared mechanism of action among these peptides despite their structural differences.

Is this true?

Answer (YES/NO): YES